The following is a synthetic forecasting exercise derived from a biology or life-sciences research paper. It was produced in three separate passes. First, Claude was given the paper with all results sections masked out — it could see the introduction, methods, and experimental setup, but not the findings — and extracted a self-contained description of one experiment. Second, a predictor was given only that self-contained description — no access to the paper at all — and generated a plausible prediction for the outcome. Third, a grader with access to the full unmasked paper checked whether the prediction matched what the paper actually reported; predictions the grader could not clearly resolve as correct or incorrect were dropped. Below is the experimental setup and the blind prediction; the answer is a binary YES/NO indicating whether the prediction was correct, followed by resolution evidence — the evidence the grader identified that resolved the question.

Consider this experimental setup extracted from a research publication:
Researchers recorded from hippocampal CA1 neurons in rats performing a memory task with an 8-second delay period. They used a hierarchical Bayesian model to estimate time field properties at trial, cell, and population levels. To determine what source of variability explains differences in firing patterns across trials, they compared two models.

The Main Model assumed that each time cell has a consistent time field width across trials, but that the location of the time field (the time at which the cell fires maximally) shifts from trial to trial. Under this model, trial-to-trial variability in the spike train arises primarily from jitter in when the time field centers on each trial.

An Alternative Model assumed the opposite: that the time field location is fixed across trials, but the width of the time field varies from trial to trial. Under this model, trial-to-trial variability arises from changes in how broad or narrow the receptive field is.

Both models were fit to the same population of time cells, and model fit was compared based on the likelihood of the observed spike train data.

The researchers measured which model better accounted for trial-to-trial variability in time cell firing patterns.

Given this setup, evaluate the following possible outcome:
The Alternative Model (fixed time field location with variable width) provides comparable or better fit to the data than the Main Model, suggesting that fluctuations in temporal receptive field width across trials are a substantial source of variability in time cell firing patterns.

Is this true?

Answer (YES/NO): NO